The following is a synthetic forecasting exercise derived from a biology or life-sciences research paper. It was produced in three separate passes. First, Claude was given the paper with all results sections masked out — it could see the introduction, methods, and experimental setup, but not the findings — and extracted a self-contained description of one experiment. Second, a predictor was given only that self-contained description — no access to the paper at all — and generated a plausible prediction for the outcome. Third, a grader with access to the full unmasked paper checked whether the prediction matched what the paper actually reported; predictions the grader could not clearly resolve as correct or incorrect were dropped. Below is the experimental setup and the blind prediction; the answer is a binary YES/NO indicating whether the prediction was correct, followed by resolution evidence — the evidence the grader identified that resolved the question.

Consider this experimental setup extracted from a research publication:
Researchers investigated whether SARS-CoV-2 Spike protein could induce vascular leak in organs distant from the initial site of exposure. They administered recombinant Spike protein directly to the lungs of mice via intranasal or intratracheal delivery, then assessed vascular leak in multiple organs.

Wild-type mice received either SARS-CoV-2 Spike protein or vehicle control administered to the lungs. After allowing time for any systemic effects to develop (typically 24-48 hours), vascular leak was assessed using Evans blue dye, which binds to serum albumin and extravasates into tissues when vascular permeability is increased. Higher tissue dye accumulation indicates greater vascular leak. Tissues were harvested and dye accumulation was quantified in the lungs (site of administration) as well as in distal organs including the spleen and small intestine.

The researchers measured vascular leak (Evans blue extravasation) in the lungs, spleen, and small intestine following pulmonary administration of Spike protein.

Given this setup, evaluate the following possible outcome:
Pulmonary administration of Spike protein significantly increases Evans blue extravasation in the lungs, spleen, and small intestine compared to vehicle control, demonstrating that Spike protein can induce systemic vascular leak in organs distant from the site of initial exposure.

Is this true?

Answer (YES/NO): YES